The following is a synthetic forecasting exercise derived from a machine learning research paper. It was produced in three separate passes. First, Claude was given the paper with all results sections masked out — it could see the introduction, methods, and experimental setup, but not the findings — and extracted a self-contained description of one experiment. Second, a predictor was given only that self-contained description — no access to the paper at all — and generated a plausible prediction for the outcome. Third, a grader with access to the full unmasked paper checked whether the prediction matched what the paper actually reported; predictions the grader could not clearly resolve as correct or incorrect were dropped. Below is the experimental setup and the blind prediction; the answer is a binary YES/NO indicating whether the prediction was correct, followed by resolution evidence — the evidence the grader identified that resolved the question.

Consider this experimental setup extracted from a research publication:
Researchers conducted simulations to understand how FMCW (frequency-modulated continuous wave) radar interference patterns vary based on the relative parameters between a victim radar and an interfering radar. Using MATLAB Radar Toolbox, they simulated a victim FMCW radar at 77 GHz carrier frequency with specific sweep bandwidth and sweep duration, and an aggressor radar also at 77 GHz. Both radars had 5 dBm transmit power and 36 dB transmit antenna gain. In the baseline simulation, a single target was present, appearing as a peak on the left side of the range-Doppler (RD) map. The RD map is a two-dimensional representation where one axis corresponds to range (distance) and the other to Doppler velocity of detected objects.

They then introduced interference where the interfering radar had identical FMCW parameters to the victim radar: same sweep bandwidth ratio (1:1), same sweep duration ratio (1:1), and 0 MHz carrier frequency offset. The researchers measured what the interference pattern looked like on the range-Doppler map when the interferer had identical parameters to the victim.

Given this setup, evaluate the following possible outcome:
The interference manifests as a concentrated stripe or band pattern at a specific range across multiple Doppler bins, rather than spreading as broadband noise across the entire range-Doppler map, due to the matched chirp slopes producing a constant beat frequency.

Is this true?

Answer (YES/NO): NO